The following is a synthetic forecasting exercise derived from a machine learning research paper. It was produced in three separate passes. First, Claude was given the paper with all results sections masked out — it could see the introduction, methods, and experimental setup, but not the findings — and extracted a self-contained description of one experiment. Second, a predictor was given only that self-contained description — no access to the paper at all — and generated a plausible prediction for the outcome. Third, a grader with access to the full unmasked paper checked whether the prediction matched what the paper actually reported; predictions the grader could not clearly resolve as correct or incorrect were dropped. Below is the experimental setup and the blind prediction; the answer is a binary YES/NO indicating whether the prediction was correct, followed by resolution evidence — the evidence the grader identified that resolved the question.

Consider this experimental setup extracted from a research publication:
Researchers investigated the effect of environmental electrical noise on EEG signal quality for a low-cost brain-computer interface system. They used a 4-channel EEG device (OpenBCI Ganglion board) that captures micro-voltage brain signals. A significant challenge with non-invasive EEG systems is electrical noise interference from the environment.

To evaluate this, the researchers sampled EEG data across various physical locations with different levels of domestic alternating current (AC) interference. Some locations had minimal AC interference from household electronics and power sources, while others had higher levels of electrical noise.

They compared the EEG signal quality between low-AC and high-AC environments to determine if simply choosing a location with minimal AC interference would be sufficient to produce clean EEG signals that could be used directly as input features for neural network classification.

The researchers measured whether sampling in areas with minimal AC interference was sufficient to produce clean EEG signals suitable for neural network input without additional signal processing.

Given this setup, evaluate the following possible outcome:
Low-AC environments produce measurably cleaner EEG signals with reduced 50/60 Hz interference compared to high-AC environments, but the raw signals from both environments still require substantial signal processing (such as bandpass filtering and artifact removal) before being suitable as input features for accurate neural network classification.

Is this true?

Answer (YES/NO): YES